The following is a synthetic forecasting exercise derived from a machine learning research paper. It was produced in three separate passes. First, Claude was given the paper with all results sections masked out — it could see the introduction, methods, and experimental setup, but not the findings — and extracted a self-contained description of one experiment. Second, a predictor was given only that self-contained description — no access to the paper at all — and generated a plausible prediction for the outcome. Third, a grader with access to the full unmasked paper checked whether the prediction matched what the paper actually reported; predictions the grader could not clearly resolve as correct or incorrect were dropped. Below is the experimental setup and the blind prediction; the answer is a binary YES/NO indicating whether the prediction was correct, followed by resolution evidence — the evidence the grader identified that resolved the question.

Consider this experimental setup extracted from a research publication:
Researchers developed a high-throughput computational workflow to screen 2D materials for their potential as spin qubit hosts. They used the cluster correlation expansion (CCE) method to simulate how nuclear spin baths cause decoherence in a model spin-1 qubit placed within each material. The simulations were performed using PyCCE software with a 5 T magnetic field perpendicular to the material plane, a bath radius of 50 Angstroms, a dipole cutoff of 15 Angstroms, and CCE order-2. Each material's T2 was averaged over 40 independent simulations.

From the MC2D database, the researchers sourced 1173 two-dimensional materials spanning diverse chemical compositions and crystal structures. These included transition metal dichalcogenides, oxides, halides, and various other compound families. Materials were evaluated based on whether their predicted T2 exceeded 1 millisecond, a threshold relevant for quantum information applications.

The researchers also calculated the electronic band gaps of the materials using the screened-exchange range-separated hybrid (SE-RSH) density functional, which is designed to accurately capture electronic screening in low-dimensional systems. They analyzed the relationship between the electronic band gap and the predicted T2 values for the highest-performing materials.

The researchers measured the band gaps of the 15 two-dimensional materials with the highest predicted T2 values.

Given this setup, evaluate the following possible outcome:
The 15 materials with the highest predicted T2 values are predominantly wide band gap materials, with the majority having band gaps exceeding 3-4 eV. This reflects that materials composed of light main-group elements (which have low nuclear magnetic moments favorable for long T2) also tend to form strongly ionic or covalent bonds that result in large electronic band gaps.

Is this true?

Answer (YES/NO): NO